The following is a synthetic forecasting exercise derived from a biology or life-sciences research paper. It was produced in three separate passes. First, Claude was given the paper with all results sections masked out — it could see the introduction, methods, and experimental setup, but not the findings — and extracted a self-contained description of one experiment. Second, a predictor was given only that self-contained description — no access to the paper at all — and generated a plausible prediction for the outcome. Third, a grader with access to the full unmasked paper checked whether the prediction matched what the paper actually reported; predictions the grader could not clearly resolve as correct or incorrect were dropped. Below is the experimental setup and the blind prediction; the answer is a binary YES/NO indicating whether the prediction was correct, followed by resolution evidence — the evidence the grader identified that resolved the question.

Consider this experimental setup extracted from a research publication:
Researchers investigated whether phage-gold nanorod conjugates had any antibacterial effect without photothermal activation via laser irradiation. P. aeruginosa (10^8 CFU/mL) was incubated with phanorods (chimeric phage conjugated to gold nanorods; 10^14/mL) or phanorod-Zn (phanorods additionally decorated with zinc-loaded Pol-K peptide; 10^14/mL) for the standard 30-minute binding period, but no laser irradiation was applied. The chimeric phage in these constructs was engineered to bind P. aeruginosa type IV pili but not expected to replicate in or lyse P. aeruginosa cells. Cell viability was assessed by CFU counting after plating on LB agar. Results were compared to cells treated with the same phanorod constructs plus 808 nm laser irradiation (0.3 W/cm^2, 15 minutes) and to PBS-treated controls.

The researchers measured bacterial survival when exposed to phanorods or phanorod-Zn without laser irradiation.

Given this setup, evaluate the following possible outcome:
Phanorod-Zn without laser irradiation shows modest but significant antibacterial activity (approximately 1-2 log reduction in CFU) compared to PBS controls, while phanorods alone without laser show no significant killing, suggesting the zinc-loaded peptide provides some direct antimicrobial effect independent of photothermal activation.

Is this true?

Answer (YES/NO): NO